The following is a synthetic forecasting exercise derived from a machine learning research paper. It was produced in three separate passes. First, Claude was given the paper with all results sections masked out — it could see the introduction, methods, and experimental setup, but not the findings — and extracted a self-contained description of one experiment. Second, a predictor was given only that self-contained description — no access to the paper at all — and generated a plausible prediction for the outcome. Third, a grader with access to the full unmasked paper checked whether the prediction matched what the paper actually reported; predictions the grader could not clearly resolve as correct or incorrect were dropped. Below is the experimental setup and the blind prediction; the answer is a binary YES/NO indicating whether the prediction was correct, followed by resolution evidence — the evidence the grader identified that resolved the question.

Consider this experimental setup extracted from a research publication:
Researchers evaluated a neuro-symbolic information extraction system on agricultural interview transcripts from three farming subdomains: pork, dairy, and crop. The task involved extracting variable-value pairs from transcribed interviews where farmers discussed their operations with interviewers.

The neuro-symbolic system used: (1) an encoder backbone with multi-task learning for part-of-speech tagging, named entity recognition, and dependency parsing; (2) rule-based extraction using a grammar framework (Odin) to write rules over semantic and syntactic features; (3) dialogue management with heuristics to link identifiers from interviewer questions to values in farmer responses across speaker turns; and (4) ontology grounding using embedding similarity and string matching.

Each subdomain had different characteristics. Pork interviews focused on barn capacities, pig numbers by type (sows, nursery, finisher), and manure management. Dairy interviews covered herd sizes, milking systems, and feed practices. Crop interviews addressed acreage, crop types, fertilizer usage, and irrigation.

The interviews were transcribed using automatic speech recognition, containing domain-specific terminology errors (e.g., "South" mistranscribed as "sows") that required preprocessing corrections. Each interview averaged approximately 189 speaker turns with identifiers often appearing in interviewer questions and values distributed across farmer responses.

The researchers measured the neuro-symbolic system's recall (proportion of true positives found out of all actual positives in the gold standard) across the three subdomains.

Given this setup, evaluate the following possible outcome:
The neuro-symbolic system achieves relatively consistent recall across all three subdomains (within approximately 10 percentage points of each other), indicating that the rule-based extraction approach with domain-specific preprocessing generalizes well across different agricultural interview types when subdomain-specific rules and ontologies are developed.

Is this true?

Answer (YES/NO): NO